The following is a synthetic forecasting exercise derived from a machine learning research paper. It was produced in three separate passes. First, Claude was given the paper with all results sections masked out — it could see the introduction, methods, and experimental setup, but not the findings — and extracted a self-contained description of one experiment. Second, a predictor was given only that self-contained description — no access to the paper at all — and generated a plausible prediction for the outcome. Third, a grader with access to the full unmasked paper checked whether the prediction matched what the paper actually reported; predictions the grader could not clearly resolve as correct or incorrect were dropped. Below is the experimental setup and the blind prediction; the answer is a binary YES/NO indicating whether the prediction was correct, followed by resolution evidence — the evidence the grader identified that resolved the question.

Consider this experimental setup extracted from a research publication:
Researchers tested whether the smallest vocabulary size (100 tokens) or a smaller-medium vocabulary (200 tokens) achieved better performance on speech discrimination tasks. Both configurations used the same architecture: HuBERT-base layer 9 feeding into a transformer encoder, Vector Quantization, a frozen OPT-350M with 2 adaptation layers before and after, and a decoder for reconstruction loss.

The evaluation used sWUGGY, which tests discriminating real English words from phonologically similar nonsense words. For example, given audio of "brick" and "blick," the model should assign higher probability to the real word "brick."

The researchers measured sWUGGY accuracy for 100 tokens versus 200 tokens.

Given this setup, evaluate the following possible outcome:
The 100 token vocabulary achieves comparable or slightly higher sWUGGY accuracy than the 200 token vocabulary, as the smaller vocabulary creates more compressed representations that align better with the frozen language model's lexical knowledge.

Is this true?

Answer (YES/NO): NO